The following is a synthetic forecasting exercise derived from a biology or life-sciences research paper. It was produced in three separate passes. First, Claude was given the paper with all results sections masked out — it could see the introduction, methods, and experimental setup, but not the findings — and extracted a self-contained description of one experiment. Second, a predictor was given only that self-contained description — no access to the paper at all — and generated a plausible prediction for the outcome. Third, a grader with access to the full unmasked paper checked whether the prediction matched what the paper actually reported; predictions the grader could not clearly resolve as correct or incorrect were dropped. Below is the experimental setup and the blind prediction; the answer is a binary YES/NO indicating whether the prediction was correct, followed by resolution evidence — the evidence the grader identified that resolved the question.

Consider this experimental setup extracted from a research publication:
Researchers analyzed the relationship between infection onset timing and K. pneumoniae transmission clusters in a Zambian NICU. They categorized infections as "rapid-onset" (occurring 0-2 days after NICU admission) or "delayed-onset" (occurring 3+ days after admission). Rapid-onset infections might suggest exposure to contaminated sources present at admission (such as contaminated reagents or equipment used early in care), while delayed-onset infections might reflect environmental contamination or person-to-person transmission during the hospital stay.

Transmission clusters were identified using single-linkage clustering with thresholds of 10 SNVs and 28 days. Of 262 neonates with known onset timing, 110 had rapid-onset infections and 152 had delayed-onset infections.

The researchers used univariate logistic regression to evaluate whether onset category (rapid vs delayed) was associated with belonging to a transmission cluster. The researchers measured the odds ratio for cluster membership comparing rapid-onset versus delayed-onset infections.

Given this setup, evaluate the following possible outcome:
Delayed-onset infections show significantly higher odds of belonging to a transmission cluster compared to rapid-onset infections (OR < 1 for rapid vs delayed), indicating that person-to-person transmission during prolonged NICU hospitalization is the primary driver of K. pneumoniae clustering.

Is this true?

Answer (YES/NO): NO